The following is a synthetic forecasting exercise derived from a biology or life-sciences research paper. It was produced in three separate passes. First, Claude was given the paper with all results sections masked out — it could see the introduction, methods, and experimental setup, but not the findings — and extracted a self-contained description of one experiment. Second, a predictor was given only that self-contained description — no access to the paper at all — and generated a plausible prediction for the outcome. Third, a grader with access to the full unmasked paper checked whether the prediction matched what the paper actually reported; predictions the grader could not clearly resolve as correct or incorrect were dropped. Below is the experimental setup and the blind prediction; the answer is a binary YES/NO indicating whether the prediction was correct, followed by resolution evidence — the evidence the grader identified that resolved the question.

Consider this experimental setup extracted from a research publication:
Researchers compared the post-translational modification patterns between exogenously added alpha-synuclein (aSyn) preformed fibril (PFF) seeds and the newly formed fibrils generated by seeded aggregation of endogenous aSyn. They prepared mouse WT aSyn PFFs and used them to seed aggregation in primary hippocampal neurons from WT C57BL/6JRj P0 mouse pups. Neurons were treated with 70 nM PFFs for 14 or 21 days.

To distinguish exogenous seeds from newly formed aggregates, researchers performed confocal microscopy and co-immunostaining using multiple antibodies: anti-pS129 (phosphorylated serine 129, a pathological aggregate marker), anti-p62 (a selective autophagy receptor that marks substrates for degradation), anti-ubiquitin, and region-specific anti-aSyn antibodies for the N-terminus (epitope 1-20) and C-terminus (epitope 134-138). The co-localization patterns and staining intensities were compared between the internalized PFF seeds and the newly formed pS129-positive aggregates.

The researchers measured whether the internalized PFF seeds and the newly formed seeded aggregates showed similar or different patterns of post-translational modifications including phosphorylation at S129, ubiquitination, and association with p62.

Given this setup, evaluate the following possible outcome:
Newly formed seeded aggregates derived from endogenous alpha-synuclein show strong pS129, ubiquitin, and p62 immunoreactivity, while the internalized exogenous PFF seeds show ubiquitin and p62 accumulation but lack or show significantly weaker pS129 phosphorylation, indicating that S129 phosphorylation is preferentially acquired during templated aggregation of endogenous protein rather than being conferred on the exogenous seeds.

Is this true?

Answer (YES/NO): NO